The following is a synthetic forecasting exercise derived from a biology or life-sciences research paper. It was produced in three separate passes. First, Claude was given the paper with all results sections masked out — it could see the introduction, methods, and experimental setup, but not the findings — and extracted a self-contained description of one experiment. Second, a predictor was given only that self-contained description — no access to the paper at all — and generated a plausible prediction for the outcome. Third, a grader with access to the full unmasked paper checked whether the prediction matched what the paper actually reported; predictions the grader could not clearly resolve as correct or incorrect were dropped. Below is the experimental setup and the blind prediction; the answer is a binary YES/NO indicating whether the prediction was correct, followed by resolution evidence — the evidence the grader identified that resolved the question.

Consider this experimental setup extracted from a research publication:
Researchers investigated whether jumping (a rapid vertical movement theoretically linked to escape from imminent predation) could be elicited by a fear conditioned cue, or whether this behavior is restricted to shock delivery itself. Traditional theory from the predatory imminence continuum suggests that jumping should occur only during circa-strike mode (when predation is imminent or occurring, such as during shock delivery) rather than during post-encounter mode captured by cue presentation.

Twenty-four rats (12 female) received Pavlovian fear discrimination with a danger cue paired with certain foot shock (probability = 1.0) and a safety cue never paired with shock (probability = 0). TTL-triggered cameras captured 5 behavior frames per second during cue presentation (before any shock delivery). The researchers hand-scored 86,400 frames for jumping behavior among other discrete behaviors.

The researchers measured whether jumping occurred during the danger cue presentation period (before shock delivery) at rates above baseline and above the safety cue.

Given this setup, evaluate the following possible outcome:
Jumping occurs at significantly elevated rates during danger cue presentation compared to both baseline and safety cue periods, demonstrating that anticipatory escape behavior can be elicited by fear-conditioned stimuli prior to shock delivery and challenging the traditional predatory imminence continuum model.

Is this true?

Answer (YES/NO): YES